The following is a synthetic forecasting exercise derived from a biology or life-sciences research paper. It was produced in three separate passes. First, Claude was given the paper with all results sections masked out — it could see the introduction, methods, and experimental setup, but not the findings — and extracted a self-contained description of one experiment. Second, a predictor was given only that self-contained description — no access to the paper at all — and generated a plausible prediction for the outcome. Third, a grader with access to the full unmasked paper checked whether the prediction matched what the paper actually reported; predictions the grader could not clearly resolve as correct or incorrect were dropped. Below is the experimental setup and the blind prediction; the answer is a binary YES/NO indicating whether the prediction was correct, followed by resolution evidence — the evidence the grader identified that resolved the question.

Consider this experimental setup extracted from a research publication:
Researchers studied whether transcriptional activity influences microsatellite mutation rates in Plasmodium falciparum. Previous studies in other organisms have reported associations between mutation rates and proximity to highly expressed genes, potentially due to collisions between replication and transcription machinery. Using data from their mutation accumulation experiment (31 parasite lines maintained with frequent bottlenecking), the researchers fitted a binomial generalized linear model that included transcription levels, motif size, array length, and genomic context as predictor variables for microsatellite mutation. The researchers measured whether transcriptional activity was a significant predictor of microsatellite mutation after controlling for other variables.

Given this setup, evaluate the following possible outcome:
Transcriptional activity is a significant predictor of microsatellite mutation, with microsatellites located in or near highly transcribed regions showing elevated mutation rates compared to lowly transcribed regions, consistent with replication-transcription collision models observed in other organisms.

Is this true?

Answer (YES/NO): NO